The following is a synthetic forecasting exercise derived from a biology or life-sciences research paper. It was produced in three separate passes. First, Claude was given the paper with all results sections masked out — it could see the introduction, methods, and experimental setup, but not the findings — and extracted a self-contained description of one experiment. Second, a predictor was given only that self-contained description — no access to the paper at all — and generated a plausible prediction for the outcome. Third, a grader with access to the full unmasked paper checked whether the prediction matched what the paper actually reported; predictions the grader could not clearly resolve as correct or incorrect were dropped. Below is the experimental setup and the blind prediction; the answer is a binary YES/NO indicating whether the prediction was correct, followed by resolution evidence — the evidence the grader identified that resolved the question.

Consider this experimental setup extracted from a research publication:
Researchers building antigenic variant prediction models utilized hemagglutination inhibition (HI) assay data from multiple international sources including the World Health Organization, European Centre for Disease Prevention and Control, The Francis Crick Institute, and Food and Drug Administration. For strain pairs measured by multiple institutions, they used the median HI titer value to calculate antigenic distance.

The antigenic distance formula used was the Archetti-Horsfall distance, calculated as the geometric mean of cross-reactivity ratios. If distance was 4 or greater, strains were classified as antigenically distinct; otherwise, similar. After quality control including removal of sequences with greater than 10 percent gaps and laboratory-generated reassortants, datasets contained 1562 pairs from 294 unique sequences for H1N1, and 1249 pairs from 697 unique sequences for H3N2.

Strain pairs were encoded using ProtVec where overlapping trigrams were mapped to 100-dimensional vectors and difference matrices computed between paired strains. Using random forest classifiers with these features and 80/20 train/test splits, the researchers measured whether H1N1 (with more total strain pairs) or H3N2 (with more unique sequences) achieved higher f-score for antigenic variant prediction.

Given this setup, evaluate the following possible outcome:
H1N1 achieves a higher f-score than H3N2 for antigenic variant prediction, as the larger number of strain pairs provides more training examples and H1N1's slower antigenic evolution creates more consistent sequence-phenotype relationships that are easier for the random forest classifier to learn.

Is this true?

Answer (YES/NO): YES